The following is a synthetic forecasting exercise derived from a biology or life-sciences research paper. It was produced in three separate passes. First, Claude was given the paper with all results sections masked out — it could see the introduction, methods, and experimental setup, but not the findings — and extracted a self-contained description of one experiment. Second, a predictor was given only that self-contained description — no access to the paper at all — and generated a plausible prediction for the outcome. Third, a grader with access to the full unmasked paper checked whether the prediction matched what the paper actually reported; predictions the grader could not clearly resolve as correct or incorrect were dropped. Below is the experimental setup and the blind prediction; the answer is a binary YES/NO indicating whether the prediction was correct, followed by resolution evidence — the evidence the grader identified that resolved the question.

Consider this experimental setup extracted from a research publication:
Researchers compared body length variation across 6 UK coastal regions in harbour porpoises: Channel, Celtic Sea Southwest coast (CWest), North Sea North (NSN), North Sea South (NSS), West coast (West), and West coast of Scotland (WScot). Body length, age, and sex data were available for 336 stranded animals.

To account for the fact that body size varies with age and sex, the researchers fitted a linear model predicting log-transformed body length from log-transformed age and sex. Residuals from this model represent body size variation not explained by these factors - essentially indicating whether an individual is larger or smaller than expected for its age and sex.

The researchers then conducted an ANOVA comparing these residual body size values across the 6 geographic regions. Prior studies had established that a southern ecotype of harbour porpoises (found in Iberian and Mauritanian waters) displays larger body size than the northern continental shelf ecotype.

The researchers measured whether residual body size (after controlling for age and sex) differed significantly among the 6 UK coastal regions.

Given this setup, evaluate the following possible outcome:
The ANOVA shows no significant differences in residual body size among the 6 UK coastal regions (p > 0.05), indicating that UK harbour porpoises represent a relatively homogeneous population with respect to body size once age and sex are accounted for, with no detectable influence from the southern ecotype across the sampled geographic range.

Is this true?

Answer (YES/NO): NO